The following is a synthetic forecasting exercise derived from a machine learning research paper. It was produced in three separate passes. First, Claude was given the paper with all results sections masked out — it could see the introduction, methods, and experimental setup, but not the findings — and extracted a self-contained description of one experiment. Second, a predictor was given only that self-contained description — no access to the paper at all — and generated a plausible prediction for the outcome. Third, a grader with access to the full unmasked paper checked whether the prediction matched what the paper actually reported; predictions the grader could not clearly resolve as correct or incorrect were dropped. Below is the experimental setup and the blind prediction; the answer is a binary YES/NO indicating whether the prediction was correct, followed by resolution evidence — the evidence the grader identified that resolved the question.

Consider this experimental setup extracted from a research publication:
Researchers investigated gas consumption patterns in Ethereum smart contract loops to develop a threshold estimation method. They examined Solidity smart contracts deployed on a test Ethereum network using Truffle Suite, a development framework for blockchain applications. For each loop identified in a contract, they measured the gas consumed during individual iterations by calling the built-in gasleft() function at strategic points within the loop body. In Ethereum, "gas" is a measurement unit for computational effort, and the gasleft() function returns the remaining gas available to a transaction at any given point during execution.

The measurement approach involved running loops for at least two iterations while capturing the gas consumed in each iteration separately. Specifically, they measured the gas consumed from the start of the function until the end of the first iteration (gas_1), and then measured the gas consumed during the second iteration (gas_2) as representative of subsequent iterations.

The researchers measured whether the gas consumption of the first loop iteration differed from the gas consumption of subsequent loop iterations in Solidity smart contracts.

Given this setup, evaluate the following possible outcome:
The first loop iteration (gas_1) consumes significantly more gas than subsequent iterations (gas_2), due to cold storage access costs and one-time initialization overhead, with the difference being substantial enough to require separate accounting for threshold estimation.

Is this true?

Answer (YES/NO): YES